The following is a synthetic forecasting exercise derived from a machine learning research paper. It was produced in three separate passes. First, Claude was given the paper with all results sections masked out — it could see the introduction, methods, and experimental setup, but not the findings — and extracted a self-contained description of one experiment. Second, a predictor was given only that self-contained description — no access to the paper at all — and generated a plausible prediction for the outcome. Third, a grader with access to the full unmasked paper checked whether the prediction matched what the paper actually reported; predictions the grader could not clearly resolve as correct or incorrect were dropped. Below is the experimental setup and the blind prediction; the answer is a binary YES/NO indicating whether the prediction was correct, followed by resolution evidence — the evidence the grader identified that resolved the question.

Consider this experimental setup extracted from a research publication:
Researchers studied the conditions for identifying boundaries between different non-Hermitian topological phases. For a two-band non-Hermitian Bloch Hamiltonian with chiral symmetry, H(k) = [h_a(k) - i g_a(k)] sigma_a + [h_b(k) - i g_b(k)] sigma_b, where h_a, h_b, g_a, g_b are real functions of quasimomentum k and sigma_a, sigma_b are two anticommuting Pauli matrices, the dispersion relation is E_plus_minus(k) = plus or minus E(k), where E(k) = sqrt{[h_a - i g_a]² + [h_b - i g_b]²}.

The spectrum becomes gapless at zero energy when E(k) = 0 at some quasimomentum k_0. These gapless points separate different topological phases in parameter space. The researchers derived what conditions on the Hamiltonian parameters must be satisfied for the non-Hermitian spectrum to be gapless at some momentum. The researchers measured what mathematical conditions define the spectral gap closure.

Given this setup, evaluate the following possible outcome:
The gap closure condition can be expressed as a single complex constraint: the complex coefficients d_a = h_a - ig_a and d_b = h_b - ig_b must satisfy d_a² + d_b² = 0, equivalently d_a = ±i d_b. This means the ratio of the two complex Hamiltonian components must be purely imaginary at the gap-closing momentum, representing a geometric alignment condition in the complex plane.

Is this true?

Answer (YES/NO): YES